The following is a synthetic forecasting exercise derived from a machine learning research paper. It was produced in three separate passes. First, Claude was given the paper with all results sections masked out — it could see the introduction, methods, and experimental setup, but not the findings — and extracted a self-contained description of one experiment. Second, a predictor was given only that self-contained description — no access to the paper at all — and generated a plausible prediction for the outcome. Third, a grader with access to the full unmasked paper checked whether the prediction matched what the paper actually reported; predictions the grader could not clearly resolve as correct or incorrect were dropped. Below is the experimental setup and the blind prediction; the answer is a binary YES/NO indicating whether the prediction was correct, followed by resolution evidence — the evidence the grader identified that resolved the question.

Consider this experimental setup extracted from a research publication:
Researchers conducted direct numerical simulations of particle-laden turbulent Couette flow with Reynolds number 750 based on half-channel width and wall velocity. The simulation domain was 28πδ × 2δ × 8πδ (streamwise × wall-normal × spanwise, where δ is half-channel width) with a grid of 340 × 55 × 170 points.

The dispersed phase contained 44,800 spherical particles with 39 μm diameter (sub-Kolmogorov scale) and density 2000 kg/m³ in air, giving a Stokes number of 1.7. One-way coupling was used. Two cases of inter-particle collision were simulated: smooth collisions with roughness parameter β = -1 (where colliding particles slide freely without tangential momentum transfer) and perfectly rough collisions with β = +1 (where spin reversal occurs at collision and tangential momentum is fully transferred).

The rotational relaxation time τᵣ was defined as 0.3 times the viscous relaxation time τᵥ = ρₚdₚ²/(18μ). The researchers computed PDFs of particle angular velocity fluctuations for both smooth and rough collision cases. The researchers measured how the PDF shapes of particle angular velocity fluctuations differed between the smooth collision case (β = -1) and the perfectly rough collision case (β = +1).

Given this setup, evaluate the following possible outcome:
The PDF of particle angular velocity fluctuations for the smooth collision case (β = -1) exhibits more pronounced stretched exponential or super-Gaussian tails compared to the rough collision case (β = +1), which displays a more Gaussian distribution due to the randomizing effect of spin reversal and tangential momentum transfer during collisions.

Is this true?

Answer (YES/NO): NO